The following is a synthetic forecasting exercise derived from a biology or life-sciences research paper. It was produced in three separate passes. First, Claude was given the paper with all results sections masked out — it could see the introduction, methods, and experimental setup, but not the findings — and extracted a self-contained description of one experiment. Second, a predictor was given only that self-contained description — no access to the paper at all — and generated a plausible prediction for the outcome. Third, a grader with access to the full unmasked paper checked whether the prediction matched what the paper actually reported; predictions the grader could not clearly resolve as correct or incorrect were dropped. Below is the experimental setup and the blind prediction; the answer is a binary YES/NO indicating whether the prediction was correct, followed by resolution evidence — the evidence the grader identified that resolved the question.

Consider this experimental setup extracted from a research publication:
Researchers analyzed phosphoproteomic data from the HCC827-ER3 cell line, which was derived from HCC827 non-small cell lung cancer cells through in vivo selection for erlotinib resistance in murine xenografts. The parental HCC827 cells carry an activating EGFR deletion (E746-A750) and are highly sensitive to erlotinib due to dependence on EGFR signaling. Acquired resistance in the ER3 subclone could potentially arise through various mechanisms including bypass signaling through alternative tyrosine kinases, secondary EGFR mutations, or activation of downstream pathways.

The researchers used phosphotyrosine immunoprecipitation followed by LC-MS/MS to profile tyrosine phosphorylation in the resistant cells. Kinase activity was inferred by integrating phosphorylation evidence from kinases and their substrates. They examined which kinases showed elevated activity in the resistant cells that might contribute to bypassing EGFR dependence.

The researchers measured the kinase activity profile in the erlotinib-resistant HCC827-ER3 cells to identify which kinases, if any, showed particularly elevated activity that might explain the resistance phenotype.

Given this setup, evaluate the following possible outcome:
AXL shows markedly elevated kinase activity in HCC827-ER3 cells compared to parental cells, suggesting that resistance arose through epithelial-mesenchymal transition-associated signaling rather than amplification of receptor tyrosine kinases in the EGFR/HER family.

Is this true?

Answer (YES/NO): NO